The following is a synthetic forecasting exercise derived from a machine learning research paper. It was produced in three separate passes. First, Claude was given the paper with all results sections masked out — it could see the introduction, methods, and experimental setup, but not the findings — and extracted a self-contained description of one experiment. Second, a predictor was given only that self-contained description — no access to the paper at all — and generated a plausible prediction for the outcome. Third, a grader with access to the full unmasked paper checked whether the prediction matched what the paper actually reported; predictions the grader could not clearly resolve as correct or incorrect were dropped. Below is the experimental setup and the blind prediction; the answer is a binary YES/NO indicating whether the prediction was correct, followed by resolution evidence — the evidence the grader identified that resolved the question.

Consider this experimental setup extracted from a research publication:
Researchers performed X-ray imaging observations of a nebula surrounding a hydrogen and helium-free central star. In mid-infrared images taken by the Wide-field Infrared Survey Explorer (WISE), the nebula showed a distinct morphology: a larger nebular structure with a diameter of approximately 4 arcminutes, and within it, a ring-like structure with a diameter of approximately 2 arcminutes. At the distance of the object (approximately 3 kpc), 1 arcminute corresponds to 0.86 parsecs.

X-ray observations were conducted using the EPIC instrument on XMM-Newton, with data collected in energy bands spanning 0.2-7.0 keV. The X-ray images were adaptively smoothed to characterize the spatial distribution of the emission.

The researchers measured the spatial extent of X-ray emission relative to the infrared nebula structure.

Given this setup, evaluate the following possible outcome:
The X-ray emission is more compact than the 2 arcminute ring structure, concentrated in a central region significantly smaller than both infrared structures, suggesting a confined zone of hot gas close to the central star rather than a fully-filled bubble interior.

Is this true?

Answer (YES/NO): NO